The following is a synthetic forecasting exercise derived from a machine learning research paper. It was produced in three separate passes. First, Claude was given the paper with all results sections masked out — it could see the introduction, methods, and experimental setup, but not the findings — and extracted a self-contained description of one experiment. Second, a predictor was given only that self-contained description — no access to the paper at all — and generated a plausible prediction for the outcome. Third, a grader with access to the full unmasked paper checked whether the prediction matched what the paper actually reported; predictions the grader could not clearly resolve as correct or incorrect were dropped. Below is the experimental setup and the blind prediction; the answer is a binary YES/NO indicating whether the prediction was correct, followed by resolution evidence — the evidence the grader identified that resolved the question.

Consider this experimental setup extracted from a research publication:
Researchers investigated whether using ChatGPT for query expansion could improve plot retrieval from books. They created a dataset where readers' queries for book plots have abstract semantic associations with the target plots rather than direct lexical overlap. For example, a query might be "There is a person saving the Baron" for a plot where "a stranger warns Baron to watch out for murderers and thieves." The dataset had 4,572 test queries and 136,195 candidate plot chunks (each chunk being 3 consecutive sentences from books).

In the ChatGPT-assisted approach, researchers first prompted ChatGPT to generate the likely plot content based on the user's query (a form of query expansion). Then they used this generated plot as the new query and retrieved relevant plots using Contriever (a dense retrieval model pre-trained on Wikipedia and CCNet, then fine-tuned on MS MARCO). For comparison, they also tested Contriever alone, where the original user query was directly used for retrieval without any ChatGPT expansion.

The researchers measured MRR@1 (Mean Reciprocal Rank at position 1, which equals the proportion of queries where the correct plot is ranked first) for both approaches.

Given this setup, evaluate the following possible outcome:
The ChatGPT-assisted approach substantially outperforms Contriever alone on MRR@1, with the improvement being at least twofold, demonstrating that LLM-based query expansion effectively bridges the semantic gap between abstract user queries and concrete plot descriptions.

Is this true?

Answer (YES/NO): NO